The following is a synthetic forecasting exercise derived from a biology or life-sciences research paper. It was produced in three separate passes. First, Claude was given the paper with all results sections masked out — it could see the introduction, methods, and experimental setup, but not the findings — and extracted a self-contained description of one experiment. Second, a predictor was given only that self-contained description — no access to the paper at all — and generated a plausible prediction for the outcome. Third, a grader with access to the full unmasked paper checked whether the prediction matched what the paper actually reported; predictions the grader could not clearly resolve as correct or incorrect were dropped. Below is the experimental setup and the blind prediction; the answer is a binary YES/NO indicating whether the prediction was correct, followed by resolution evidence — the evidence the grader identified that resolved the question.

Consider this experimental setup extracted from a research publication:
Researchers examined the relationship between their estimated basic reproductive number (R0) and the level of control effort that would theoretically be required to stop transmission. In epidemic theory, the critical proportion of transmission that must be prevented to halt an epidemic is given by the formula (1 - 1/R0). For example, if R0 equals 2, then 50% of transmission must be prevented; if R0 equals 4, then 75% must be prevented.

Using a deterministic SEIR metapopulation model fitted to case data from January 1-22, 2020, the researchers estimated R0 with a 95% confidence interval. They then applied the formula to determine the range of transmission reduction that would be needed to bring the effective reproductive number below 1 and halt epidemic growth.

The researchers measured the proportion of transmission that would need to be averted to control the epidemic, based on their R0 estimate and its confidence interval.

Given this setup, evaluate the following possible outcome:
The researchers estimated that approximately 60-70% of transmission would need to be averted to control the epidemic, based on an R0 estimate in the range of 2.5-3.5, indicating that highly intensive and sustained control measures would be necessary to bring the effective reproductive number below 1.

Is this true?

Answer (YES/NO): NO